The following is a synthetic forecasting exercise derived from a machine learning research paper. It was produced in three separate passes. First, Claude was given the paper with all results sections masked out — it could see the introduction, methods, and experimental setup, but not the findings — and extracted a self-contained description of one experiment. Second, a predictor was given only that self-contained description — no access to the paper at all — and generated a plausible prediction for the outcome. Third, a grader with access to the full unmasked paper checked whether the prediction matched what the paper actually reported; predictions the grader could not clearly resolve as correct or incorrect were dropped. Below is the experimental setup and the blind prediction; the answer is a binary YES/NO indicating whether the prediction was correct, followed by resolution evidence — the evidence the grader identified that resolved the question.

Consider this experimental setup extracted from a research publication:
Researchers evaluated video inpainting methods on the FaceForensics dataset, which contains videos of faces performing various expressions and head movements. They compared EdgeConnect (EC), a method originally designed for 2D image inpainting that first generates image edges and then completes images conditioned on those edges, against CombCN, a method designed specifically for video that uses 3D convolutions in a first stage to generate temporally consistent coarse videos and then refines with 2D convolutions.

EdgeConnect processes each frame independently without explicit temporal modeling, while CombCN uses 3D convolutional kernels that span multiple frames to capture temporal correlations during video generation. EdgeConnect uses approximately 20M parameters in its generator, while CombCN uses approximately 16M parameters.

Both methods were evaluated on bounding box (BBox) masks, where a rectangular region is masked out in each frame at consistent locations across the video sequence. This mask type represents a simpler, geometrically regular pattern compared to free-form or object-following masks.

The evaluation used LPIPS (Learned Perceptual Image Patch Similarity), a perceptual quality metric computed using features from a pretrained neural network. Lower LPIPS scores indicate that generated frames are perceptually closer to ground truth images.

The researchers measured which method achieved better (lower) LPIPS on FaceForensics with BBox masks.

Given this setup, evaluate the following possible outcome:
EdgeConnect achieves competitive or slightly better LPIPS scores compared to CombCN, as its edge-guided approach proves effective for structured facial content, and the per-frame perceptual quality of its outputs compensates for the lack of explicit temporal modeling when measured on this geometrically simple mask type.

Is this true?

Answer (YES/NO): NO